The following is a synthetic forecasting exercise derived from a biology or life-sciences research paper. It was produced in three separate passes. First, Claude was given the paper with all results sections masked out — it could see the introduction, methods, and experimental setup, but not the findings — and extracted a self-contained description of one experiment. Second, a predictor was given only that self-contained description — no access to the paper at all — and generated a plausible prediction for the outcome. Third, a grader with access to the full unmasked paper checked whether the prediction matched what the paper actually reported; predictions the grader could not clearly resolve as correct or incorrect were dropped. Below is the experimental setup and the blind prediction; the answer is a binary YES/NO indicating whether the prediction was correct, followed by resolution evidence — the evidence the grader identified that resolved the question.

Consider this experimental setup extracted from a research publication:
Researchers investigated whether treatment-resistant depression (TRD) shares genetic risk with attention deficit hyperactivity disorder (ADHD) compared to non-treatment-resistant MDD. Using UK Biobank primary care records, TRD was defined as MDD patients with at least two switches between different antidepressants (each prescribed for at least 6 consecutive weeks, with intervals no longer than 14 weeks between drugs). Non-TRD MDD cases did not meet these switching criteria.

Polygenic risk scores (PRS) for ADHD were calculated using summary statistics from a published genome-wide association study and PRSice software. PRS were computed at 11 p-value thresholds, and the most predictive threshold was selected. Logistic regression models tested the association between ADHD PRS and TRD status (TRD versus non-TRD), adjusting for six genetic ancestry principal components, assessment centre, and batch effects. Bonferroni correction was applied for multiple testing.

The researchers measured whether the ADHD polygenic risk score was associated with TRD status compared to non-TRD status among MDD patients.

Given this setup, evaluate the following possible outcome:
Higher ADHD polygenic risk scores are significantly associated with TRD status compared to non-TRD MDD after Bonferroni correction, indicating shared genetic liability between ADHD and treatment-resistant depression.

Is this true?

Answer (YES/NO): YES